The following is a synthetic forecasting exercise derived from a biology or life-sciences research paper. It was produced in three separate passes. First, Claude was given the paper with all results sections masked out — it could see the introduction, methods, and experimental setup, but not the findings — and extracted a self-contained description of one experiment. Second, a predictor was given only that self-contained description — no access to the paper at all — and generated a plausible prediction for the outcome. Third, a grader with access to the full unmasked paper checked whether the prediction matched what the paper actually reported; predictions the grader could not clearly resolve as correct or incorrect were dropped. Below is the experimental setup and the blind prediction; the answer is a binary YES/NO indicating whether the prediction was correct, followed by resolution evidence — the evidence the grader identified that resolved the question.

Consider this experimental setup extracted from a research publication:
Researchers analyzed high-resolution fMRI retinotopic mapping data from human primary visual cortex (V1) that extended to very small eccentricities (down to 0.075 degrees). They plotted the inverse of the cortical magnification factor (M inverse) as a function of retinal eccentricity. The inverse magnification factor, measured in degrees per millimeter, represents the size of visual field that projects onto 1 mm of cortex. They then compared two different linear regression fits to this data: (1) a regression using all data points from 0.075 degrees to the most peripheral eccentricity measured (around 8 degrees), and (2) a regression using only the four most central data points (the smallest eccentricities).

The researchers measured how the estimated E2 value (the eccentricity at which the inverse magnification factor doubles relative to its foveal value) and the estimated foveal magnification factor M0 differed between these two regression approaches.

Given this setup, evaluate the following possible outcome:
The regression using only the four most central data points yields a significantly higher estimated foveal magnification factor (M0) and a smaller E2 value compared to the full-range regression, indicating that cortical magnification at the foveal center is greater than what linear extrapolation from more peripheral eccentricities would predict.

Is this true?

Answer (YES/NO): NO